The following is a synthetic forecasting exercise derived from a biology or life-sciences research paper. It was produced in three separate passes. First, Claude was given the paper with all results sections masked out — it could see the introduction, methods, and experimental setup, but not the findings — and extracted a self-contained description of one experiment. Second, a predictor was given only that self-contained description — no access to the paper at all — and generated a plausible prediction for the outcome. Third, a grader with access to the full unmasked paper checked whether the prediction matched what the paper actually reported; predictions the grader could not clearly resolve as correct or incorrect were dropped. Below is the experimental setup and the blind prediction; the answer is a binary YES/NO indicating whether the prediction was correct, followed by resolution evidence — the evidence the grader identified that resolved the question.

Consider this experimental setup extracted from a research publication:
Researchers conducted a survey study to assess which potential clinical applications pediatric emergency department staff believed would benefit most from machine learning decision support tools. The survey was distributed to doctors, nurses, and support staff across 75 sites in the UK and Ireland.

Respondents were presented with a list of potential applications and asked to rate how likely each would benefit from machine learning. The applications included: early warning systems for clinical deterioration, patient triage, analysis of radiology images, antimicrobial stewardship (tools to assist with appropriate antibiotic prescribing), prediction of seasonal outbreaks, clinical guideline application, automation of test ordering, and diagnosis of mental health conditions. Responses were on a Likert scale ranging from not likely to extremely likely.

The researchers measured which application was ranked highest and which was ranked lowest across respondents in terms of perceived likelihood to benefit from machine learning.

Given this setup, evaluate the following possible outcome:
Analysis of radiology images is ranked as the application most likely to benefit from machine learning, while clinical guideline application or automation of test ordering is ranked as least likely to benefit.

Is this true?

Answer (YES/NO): NO